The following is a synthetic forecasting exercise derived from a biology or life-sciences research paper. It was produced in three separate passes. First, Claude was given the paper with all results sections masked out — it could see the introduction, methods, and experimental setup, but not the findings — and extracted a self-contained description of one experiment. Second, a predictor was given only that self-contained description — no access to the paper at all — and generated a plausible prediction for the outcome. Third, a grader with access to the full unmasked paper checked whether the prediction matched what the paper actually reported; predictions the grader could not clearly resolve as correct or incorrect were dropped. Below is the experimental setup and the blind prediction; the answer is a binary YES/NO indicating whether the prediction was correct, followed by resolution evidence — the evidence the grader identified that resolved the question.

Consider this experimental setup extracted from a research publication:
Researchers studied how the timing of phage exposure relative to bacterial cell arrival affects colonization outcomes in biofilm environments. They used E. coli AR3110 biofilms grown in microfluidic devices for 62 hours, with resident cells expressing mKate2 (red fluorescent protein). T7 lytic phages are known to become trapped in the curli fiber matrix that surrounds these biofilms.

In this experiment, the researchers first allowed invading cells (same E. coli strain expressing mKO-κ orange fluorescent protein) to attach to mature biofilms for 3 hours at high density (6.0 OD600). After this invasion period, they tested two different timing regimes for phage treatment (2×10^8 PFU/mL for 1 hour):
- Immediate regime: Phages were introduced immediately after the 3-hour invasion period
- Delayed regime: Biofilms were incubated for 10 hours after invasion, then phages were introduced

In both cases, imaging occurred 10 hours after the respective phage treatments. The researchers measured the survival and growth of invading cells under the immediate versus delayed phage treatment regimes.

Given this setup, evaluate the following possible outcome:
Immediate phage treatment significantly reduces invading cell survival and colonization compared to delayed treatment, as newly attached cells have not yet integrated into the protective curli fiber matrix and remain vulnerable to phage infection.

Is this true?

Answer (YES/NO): YES